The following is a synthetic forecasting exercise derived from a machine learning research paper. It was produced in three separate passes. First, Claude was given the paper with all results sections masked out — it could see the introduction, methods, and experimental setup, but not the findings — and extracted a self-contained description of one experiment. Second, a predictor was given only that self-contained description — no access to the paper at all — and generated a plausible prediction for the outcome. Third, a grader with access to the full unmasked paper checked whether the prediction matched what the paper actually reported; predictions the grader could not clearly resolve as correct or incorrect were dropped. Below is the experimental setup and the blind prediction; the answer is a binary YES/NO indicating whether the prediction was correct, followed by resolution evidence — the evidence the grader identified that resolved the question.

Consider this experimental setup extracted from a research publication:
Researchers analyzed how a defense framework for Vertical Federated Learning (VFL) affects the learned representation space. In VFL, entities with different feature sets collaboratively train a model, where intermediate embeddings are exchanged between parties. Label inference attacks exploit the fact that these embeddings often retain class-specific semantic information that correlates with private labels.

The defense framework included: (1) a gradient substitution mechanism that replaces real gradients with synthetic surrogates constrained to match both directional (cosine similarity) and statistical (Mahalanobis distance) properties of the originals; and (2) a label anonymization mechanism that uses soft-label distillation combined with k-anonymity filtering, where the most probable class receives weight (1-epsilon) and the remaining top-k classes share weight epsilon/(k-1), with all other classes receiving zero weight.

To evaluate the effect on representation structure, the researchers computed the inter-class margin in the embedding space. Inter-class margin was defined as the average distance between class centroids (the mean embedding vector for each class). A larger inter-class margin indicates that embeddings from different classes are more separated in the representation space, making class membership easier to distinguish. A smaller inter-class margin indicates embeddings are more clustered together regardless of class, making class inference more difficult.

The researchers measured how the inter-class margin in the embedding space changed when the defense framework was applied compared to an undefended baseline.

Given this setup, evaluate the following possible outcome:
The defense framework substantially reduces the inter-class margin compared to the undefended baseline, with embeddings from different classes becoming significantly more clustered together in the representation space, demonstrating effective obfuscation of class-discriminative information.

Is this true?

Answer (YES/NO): YES